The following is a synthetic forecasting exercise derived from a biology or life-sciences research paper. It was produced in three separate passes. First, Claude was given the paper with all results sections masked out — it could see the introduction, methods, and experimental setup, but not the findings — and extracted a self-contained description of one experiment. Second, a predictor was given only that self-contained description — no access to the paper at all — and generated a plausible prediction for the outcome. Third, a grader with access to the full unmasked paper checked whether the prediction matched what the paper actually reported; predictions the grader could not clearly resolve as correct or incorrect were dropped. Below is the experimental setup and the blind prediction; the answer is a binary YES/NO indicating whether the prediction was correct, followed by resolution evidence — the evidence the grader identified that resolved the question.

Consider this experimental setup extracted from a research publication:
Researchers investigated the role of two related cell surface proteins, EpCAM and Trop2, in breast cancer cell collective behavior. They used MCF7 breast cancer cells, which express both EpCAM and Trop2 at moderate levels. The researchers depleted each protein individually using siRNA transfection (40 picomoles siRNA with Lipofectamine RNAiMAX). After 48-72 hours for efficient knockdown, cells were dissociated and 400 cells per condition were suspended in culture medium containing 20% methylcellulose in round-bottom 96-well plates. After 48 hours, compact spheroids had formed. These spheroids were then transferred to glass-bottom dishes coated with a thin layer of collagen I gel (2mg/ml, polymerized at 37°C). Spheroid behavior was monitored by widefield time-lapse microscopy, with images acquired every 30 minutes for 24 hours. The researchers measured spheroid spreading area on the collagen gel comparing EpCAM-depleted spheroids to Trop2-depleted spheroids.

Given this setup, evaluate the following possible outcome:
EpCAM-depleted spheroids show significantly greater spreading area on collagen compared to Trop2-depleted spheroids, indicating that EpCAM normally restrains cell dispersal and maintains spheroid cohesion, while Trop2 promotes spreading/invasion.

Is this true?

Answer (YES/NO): YES